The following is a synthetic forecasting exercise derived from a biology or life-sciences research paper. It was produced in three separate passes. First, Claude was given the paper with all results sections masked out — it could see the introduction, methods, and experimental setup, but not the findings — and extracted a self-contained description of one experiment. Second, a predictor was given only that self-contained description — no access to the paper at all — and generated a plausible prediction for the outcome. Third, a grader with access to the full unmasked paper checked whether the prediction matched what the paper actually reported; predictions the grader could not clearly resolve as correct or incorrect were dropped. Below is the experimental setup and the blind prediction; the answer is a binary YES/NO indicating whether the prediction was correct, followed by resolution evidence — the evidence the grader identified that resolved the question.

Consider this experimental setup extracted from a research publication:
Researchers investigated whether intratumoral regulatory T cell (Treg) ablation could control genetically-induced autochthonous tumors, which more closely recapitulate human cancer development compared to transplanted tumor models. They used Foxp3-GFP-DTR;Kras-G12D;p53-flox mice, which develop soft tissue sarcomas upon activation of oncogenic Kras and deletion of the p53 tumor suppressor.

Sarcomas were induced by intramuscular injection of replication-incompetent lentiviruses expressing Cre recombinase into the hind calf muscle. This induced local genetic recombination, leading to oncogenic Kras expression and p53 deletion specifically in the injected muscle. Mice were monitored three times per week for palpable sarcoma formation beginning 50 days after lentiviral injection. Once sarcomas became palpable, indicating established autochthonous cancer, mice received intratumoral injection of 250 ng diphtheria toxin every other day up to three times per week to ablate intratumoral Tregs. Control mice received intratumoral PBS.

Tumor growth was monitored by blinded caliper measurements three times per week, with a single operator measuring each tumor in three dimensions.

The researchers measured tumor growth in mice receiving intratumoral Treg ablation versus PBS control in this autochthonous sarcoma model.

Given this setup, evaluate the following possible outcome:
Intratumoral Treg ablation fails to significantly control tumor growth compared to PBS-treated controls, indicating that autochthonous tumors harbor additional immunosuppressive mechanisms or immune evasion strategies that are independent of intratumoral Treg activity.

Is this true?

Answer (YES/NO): NO